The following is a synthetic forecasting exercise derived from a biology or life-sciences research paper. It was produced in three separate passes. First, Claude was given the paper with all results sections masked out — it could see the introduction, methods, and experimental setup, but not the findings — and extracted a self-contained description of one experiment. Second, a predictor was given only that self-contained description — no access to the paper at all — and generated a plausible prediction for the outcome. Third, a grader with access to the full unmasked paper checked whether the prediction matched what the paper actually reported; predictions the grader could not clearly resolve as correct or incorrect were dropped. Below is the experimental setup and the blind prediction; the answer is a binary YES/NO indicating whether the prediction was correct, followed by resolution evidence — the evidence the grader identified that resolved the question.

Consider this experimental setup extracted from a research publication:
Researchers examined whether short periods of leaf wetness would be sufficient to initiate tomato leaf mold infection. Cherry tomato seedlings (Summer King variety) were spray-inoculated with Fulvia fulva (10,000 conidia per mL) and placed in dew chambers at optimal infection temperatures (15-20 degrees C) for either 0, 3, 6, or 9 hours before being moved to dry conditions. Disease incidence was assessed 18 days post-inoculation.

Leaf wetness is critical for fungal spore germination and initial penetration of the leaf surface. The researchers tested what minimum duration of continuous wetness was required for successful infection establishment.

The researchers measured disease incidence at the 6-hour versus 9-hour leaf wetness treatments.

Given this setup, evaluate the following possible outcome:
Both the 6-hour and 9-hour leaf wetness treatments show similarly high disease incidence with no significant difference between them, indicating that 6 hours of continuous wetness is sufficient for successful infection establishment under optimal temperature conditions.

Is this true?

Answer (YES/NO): NO